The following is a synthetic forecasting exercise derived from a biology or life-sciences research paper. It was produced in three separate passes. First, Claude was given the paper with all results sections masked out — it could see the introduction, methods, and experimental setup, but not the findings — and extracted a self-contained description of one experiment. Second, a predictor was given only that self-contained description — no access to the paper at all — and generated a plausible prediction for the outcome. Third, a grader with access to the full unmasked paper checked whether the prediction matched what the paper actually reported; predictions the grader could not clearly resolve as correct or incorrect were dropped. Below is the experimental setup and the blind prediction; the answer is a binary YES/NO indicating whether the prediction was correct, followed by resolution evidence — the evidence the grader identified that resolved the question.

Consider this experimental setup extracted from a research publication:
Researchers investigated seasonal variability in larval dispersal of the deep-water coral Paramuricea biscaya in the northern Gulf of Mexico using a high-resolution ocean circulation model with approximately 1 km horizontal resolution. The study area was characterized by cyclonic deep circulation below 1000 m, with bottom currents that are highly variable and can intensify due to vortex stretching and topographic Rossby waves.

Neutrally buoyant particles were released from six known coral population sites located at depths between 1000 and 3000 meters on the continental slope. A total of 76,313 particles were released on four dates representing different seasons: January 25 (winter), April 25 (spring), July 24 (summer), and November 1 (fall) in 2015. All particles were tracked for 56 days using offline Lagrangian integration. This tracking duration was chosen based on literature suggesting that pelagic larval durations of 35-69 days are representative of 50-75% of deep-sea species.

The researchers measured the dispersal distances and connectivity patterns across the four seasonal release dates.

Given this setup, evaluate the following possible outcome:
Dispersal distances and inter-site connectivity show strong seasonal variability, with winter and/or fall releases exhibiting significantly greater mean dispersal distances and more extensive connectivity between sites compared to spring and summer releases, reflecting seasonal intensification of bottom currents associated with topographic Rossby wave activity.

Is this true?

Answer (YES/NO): NO